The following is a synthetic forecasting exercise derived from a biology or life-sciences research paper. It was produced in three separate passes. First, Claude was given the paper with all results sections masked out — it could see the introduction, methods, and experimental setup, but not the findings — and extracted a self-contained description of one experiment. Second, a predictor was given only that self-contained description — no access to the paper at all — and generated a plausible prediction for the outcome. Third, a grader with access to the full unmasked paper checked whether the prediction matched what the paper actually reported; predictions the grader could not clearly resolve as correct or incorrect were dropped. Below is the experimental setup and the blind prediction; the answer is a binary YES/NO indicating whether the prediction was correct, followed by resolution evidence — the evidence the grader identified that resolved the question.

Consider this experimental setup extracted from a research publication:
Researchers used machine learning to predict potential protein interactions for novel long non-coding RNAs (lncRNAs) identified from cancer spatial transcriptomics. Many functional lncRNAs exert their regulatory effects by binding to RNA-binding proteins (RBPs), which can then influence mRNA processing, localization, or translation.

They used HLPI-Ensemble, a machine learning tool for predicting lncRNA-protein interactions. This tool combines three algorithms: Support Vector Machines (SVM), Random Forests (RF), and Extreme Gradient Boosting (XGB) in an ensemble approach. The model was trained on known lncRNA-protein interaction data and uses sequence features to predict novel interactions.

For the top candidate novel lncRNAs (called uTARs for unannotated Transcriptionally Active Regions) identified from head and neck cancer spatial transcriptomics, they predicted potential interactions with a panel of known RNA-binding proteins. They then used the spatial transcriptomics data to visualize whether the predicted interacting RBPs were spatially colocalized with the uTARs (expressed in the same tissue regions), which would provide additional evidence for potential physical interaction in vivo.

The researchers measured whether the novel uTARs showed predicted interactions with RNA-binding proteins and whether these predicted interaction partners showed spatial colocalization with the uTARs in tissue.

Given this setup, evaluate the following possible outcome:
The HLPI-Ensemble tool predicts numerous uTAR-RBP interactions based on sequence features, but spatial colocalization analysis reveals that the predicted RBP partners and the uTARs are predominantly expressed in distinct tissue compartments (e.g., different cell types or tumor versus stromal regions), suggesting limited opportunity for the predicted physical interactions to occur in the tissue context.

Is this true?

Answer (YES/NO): NO